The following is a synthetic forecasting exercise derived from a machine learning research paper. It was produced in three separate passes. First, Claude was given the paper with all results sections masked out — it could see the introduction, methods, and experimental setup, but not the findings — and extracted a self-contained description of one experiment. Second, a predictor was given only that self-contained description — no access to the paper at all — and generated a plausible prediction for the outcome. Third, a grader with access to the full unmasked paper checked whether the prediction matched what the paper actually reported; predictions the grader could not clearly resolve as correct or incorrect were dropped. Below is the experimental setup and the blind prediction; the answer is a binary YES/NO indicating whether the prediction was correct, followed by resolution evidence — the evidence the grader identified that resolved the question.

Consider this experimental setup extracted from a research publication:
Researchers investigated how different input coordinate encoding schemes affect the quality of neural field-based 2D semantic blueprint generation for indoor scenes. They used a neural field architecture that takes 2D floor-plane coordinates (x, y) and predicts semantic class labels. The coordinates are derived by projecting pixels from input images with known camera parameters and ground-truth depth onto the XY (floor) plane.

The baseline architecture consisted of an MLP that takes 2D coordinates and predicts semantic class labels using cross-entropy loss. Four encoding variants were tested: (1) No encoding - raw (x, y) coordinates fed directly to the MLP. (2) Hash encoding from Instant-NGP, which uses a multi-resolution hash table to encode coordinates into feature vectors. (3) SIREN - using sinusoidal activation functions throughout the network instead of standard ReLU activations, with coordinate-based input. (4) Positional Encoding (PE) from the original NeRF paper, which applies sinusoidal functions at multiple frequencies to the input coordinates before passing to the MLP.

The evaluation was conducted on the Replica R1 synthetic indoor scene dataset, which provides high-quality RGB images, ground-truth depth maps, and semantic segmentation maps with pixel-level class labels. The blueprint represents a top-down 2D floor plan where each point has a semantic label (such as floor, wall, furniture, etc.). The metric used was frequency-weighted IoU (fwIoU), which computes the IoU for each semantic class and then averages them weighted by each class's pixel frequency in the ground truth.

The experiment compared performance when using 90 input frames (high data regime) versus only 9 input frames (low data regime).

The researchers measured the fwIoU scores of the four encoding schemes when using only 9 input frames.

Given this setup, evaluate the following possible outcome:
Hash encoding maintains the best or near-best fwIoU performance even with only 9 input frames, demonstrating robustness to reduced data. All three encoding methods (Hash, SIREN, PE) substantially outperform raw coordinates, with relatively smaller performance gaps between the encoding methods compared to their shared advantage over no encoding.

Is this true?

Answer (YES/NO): NO